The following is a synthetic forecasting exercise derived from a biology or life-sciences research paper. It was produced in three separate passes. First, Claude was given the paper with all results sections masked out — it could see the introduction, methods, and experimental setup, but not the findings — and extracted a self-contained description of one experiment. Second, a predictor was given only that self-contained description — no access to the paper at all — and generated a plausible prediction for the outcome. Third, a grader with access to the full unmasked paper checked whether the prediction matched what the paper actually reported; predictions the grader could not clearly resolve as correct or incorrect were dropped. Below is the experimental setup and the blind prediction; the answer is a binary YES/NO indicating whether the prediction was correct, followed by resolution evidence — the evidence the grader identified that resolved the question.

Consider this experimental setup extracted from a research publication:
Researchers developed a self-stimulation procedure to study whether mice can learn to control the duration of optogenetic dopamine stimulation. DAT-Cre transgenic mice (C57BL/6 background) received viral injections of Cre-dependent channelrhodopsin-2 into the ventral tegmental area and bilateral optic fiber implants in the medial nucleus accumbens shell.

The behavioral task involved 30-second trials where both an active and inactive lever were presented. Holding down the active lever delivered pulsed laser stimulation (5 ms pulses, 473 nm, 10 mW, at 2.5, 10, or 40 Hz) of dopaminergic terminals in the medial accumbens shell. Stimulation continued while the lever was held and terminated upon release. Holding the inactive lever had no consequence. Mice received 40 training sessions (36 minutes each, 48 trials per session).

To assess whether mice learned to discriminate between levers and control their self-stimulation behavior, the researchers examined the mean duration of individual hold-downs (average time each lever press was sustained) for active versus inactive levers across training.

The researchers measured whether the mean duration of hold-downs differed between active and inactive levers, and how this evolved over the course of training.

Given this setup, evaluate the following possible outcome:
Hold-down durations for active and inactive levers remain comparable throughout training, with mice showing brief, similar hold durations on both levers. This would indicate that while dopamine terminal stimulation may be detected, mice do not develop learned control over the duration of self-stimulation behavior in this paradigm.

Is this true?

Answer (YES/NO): NO